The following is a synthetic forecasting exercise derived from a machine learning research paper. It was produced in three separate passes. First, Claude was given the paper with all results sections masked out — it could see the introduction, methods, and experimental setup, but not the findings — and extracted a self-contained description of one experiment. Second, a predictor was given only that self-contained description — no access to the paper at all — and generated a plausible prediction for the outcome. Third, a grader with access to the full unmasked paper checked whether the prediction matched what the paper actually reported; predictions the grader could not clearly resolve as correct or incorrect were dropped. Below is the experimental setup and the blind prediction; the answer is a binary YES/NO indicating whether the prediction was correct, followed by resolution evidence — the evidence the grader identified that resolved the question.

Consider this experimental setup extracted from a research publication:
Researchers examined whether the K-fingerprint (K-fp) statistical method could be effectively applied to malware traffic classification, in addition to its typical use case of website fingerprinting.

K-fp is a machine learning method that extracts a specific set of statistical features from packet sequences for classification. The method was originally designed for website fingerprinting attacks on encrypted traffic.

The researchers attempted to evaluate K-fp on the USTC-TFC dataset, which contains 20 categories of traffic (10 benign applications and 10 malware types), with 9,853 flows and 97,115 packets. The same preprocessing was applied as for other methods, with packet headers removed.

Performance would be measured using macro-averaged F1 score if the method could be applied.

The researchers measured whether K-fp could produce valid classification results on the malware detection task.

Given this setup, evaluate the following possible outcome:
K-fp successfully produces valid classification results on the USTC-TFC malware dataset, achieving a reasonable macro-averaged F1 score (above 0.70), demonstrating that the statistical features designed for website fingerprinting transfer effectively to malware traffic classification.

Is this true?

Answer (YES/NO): NO